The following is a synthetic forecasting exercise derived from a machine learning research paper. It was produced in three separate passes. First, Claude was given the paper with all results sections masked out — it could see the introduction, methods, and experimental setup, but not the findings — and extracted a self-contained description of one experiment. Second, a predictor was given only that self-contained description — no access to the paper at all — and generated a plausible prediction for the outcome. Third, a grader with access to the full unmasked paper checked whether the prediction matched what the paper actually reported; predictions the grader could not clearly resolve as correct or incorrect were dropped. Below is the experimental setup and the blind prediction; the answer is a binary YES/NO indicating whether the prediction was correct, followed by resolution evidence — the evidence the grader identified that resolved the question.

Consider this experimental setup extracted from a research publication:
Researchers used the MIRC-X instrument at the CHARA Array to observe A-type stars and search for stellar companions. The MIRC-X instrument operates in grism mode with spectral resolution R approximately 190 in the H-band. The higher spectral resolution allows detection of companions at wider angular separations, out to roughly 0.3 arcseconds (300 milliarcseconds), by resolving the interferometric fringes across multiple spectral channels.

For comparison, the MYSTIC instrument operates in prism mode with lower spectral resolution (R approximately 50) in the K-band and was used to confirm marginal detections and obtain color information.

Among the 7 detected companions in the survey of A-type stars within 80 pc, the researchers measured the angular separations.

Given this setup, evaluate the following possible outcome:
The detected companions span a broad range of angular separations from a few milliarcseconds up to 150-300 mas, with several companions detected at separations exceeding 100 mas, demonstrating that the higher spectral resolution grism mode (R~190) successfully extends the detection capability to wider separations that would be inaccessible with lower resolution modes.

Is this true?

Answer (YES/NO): NO